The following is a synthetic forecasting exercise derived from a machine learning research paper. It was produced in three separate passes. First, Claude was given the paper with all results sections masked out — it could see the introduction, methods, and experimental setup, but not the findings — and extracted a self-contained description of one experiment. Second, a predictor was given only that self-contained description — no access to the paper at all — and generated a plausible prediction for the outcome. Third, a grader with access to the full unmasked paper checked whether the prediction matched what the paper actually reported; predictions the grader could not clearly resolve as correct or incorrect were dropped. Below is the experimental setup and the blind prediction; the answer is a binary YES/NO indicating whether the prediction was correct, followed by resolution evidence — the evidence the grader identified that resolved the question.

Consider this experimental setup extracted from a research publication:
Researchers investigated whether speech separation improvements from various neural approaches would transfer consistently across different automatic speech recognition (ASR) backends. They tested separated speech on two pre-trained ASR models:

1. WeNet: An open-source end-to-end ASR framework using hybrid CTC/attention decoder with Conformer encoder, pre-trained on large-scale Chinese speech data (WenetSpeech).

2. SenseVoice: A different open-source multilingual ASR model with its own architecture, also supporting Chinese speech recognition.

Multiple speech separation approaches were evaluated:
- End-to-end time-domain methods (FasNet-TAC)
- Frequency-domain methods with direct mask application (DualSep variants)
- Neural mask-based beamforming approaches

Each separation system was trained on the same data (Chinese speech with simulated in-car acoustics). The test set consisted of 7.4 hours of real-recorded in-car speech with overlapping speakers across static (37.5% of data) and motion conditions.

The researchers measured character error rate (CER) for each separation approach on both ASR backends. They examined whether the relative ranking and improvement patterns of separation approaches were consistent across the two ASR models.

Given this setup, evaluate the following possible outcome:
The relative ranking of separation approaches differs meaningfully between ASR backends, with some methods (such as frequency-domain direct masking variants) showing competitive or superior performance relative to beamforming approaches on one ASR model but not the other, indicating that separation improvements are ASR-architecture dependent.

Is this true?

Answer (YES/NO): NO